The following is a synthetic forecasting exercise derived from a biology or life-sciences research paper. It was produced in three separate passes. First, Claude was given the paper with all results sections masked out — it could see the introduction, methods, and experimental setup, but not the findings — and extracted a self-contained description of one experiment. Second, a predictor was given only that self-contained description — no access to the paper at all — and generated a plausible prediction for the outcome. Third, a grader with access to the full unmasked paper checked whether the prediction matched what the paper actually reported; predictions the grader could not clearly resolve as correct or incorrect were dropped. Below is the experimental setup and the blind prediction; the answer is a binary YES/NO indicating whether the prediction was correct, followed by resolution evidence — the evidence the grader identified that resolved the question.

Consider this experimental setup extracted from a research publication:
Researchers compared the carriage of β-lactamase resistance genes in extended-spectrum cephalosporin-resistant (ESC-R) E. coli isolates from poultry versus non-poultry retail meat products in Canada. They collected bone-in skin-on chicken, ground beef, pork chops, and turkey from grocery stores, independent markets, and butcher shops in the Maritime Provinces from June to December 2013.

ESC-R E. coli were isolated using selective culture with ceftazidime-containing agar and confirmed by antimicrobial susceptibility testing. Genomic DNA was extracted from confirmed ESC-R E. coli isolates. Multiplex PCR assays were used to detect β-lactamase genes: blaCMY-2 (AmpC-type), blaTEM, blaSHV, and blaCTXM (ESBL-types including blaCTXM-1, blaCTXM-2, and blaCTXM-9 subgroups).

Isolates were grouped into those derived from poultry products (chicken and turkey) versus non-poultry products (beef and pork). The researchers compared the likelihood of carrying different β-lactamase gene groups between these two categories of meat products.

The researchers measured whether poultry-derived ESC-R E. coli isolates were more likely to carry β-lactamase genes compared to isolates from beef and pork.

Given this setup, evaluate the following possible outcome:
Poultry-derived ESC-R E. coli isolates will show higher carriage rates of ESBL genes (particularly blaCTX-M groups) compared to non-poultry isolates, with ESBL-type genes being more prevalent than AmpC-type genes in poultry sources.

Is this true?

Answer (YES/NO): NO